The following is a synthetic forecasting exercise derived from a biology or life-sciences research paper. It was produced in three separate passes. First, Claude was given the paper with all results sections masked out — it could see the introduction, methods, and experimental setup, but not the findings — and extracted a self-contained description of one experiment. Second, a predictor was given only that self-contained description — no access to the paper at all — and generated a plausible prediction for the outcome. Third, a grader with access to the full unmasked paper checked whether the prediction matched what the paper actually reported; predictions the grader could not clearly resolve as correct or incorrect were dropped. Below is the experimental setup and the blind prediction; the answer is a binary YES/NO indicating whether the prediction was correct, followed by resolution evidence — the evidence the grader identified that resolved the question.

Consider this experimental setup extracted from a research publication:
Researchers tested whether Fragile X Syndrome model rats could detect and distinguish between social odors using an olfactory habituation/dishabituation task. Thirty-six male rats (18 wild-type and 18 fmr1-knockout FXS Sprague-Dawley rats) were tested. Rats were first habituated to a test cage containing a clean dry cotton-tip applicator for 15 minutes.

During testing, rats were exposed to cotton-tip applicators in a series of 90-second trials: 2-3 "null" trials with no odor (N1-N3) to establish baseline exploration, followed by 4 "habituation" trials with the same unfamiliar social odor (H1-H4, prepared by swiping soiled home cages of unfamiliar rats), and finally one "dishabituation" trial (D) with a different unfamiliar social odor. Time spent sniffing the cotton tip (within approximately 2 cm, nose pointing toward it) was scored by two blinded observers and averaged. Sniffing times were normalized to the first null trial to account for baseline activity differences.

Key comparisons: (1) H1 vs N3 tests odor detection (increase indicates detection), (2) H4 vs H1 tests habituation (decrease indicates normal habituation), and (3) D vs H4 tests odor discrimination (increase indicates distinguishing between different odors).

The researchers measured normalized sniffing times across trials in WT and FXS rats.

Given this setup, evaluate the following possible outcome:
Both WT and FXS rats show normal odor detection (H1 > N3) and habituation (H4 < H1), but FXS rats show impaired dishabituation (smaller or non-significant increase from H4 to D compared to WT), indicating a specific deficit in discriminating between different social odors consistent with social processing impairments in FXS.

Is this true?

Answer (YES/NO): NO